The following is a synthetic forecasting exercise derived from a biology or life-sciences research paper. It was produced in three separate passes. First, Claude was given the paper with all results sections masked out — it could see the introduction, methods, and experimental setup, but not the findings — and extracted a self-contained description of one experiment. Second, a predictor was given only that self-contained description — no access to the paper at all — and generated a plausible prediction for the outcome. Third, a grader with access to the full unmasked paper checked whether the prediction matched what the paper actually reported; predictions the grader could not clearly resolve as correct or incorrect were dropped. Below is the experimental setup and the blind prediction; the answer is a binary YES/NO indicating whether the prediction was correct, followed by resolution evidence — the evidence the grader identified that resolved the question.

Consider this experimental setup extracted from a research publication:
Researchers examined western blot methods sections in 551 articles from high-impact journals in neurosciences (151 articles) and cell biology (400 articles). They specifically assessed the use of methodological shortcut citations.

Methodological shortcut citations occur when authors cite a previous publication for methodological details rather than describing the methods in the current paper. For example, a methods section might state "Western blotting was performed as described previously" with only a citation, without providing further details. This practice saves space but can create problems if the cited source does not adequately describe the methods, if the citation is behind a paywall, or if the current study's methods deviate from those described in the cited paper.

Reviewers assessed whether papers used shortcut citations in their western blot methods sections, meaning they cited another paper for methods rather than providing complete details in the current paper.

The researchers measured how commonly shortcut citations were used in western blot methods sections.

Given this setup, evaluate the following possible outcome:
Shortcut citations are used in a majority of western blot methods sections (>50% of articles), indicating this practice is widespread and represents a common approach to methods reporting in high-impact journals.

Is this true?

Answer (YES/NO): NO